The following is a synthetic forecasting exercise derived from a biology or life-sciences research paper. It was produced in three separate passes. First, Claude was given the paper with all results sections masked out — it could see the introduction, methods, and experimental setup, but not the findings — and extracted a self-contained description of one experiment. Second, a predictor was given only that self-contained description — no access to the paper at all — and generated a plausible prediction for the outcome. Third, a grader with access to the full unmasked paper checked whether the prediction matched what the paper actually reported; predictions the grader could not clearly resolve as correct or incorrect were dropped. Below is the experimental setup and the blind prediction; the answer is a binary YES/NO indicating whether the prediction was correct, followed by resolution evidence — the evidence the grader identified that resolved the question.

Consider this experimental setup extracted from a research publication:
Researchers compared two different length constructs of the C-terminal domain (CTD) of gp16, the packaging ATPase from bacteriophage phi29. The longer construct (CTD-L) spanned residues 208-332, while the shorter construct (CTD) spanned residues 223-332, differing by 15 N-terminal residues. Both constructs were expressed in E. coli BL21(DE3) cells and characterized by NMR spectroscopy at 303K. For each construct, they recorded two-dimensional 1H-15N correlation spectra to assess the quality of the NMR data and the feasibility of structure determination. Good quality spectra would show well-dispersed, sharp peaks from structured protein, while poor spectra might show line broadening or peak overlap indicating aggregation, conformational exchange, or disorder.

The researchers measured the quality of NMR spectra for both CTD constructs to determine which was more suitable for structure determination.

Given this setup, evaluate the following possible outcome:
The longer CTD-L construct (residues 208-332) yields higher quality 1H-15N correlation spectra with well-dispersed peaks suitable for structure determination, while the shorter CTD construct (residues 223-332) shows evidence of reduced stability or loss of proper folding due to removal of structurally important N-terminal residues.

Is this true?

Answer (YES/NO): NO